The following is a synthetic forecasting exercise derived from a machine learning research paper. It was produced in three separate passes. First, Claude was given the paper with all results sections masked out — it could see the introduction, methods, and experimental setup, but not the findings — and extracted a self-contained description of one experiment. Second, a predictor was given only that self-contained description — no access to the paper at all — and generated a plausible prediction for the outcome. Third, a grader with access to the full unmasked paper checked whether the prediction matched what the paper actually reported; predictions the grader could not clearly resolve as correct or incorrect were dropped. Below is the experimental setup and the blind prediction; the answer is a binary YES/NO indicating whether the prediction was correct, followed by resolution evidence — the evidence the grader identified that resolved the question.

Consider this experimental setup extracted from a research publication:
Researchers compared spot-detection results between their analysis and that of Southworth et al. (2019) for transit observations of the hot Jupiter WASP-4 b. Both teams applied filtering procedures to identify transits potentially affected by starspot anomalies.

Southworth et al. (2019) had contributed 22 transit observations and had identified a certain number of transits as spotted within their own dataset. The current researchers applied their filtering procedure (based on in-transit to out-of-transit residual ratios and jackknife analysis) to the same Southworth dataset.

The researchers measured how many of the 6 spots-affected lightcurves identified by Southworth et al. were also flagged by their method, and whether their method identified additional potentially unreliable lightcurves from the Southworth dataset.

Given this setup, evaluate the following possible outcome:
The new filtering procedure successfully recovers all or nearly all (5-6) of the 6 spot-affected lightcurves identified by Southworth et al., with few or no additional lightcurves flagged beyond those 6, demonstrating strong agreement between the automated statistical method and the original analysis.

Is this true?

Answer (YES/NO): NO